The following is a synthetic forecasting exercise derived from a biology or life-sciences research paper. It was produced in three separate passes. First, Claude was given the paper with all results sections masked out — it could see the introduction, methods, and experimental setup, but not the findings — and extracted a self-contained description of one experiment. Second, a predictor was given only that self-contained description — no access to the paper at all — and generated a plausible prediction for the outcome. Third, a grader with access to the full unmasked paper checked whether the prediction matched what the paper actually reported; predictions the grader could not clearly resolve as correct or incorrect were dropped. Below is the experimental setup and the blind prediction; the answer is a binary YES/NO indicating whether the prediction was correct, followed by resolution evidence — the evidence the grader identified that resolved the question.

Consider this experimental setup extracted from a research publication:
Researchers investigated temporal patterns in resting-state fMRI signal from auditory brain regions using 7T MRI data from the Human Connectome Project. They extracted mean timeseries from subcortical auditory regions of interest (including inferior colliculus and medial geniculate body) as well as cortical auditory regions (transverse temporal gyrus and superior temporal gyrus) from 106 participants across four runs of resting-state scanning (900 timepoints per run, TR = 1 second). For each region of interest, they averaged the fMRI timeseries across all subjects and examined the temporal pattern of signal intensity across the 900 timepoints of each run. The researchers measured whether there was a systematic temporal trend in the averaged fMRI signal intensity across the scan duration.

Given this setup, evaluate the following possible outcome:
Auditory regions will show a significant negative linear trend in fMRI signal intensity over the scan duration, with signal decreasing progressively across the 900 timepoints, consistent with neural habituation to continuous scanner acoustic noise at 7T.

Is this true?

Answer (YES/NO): NO